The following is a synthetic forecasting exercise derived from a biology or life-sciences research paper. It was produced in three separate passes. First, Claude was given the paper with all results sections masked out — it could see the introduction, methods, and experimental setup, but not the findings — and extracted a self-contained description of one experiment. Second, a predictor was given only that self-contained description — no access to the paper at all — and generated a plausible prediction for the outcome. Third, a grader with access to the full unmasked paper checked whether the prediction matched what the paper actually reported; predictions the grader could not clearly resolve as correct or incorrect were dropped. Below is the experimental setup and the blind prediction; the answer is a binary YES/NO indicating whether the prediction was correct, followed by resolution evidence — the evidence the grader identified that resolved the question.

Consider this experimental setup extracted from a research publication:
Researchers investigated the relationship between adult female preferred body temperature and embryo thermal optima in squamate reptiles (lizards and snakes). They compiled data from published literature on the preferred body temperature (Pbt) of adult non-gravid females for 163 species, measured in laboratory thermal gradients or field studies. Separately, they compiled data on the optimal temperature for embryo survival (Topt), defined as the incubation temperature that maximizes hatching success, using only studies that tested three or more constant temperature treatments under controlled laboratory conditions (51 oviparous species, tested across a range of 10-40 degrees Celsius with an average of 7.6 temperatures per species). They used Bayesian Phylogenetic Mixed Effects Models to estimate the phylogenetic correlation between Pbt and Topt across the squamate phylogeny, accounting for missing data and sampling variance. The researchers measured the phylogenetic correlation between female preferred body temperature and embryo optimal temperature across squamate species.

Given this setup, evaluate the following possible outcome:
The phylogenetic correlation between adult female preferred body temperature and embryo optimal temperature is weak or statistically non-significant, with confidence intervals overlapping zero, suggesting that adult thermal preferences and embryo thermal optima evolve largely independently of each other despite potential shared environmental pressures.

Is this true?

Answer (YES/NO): YES